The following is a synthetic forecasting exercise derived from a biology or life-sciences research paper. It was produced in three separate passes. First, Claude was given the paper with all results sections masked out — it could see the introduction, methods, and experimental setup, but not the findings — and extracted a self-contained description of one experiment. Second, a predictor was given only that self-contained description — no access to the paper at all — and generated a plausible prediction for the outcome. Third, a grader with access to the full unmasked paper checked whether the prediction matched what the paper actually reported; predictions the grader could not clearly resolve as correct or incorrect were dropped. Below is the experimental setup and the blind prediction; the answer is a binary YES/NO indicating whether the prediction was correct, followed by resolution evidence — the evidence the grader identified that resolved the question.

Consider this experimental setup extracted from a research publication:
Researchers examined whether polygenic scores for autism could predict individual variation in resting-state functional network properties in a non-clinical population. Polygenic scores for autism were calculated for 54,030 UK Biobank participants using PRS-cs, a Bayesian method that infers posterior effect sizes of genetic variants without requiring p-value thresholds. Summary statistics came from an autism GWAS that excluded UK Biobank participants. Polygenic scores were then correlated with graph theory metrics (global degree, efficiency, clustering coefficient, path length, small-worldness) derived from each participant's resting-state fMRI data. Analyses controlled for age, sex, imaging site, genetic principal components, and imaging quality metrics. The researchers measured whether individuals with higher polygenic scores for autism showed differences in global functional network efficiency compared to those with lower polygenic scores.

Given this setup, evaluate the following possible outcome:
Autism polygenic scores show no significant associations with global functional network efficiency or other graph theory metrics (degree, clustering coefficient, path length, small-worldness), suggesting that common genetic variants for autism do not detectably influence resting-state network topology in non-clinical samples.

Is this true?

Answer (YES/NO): NO